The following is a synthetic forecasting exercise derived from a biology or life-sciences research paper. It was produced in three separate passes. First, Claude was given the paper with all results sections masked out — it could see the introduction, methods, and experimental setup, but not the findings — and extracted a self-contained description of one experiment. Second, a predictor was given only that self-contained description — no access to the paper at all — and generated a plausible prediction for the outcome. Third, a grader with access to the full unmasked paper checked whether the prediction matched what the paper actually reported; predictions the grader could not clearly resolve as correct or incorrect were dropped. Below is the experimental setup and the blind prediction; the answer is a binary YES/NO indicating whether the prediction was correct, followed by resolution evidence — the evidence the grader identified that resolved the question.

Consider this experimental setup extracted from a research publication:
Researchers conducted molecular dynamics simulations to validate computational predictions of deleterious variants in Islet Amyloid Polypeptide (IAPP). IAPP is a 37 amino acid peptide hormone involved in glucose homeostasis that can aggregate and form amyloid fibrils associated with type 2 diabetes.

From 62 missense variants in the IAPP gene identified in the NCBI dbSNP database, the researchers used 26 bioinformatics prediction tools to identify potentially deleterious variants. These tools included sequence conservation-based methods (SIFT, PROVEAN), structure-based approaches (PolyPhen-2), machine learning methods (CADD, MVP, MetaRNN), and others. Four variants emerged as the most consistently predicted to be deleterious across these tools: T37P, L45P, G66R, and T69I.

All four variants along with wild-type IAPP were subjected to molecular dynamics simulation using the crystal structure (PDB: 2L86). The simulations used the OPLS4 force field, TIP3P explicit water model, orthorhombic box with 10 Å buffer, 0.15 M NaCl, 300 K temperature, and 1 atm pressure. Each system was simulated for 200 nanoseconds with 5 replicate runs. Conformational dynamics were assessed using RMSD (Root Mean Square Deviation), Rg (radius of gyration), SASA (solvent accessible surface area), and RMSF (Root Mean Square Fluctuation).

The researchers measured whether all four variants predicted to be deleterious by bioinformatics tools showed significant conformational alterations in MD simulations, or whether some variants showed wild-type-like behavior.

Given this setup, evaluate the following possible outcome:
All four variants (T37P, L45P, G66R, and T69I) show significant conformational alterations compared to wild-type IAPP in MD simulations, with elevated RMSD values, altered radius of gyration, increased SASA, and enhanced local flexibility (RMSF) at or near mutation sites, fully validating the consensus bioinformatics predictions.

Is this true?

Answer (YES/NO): NO